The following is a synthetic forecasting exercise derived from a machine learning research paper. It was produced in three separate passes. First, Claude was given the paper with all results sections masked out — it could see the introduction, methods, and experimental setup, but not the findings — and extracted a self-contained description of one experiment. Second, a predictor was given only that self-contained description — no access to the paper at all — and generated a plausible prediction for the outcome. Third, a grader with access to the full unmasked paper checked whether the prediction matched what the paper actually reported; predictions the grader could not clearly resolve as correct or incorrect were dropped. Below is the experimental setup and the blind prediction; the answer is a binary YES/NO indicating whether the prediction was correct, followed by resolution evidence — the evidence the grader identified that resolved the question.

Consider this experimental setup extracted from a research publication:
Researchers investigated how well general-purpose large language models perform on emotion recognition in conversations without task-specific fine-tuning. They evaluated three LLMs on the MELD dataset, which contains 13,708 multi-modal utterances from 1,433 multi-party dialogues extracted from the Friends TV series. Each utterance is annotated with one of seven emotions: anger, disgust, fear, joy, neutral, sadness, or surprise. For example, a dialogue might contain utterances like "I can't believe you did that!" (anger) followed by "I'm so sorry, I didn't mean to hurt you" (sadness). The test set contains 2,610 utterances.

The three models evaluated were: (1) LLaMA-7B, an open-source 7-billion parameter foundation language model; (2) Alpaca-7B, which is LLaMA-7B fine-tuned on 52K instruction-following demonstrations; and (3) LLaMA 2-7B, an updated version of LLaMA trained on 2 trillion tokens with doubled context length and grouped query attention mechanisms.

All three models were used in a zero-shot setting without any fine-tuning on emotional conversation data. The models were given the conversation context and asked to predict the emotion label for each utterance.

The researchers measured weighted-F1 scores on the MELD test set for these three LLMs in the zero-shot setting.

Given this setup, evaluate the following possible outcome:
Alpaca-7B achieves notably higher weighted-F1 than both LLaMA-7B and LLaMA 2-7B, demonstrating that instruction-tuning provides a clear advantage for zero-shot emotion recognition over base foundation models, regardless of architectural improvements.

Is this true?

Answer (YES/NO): NO